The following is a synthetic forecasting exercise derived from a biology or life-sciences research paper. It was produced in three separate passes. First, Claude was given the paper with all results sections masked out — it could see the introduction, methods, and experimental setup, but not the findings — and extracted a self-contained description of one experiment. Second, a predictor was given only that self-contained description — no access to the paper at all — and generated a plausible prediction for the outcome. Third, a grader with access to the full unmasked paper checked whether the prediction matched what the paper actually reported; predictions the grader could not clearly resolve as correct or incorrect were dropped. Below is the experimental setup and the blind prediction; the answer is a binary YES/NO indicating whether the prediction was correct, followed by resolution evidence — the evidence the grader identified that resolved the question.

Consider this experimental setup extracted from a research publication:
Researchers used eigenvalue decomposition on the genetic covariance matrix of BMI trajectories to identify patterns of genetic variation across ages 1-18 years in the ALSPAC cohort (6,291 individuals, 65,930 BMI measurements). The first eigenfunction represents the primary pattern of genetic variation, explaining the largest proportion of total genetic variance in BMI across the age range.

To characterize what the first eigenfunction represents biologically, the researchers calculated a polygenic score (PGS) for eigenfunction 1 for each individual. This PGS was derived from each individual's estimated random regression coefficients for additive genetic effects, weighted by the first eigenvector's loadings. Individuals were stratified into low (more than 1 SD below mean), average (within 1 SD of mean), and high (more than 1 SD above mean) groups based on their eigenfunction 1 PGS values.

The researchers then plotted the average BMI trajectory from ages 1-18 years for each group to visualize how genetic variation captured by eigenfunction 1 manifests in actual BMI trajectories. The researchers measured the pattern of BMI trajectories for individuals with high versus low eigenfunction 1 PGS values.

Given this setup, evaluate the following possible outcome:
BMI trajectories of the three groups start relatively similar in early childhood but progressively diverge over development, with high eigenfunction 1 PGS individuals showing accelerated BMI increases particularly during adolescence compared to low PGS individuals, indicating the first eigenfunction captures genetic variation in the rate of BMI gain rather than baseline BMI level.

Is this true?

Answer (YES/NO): NO